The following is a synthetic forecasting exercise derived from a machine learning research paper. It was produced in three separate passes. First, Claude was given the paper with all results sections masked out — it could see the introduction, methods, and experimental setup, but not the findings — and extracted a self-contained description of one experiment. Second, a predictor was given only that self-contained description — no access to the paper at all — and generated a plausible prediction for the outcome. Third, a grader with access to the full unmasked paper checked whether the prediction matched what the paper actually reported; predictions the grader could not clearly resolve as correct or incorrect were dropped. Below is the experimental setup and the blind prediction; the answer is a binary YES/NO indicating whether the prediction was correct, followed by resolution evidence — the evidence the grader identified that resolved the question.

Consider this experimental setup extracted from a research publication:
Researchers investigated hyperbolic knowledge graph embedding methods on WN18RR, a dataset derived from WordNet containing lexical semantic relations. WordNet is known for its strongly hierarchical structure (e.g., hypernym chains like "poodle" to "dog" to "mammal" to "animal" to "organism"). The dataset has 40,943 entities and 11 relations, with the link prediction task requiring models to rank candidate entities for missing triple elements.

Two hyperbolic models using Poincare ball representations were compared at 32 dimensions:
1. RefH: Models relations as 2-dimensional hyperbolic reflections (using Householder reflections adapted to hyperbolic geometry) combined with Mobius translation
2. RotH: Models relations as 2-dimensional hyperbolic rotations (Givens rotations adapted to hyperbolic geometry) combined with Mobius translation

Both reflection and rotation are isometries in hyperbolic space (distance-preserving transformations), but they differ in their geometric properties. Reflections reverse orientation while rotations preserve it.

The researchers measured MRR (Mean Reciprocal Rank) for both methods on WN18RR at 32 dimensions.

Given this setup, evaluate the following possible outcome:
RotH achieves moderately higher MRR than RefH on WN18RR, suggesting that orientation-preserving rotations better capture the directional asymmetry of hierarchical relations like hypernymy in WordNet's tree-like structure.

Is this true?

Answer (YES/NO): YES